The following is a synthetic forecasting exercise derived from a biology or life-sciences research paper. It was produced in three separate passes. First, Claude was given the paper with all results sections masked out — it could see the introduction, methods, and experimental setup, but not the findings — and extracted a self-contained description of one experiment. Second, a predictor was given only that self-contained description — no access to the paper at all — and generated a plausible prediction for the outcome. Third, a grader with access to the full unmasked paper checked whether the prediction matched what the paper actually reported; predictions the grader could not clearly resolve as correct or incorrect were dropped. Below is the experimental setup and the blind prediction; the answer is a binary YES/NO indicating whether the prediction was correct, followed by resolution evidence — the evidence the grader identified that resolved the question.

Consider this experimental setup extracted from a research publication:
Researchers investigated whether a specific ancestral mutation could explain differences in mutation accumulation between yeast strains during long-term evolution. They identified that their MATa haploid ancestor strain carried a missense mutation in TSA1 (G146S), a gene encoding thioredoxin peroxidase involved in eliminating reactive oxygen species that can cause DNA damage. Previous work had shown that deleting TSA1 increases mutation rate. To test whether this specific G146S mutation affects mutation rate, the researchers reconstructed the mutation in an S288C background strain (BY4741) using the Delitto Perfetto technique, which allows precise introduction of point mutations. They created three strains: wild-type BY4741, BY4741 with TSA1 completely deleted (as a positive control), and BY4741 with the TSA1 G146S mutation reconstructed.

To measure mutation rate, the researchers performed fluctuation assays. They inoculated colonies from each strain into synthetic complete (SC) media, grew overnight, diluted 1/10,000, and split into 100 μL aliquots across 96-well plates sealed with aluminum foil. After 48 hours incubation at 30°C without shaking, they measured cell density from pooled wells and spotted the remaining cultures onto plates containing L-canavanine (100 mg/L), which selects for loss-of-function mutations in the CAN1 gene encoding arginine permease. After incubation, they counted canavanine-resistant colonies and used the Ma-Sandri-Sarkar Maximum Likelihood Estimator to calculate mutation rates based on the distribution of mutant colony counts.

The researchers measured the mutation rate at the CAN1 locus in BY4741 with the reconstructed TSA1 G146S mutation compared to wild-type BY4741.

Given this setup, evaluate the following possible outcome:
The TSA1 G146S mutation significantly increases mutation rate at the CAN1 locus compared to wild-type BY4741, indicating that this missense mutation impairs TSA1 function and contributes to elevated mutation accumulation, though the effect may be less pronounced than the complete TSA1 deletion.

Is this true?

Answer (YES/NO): YES